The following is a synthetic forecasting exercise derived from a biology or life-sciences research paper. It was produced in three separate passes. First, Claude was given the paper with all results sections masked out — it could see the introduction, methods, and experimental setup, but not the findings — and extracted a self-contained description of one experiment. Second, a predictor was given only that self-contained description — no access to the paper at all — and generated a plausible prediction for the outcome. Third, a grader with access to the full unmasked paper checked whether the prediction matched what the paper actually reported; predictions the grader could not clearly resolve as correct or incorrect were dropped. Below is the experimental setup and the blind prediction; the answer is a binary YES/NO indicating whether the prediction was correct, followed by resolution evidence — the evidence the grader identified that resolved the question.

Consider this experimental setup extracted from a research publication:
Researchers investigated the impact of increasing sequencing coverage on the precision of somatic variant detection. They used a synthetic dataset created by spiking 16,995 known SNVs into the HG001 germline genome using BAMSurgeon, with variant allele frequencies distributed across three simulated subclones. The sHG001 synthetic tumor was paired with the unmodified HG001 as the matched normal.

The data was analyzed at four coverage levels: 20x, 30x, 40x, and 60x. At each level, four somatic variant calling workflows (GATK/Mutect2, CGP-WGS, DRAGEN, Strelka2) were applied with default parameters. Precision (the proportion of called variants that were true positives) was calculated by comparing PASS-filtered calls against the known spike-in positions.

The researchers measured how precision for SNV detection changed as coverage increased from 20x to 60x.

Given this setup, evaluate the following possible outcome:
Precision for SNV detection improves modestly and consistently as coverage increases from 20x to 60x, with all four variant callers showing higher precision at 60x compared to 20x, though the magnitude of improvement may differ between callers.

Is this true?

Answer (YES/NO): NO